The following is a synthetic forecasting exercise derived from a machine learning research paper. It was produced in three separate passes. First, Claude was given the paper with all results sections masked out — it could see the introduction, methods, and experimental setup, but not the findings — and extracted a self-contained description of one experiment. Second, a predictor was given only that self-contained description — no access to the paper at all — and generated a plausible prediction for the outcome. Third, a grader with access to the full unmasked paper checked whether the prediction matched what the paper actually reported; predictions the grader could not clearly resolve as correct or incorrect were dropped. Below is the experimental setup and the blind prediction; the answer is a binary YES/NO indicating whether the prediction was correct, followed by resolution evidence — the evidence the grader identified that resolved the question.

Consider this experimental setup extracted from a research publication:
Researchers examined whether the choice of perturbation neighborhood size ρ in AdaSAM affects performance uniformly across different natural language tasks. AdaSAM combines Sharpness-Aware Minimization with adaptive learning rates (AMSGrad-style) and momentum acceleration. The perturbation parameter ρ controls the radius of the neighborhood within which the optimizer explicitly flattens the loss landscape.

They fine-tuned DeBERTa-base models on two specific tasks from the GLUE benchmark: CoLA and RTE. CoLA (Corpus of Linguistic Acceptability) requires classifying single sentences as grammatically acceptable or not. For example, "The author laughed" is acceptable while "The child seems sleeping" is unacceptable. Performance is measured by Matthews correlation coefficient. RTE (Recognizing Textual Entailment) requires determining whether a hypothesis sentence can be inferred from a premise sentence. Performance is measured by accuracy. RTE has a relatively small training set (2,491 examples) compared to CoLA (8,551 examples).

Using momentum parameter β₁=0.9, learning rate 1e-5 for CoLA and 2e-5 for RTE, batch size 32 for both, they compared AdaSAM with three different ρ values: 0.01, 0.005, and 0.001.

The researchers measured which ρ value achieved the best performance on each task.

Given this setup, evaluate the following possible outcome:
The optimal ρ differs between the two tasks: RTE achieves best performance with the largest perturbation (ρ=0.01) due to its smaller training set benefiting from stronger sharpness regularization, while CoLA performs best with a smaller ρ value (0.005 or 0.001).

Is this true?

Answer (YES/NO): NO